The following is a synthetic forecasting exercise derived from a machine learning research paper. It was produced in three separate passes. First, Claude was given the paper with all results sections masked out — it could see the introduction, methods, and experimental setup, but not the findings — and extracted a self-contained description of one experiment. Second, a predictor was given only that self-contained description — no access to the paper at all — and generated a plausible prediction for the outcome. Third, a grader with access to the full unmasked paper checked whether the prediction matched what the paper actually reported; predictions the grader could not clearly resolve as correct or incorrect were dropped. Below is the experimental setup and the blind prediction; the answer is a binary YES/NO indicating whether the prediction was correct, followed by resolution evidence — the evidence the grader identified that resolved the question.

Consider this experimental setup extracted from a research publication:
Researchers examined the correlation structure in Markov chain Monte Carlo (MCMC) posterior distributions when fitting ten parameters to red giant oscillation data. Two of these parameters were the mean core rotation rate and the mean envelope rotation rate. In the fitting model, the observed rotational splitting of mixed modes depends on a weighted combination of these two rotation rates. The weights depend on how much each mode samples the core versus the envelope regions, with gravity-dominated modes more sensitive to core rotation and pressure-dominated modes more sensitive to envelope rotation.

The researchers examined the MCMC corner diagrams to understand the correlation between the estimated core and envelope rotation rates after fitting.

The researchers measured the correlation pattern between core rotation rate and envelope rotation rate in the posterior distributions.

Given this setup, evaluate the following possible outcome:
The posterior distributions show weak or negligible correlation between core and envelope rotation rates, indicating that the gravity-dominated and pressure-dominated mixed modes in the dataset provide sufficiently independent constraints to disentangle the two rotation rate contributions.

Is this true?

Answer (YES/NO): NO